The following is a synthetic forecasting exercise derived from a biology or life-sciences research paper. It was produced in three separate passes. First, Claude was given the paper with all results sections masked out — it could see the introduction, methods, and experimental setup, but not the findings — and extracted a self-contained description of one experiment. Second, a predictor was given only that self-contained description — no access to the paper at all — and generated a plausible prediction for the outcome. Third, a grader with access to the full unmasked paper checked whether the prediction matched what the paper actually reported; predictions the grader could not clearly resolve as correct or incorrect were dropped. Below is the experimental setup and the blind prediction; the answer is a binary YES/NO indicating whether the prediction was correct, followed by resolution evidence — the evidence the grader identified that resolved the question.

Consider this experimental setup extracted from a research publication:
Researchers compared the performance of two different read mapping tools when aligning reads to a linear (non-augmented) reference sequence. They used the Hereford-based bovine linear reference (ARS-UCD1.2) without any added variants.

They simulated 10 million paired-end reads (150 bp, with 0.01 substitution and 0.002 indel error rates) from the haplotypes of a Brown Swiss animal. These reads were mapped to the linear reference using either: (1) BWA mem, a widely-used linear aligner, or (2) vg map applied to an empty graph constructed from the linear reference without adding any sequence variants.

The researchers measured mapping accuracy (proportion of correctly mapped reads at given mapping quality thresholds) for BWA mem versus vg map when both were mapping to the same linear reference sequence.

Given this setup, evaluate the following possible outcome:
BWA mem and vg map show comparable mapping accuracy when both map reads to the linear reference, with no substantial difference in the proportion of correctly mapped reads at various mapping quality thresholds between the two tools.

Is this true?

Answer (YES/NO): NO